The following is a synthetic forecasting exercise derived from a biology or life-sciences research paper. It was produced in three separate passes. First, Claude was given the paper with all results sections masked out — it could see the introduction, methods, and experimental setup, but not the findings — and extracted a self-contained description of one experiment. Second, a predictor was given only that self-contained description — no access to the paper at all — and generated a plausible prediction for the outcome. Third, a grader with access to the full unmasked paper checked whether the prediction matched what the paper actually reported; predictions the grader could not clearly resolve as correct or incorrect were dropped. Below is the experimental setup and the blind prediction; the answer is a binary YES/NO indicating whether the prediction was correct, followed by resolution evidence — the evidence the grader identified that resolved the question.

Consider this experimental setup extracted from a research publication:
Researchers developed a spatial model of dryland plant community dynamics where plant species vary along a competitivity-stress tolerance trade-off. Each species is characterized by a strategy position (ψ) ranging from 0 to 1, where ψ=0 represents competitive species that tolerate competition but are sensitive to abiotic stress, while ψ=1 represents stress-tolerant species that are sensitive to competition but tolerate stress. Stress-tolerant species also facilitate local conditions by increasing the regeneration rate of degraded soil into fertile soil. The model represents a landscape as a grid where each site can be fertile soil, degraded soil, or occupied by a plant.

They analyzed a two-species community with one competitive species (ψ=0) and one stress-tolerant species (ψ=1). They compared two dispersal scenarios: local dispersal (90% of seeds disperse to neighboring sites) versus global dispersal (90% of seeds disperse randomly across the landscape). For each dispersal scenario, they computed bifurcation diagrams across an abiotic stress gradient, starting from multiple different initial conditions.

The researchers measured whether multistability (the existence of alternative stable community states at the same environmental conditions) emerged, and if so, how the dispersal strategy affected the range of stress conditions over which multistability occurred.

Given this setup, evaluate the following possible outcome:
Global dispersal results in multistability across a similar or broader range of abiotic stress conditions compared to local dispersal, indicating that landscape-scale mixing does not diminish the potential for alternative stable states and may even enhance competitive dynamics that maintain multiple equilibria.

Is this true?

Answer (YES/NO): NO